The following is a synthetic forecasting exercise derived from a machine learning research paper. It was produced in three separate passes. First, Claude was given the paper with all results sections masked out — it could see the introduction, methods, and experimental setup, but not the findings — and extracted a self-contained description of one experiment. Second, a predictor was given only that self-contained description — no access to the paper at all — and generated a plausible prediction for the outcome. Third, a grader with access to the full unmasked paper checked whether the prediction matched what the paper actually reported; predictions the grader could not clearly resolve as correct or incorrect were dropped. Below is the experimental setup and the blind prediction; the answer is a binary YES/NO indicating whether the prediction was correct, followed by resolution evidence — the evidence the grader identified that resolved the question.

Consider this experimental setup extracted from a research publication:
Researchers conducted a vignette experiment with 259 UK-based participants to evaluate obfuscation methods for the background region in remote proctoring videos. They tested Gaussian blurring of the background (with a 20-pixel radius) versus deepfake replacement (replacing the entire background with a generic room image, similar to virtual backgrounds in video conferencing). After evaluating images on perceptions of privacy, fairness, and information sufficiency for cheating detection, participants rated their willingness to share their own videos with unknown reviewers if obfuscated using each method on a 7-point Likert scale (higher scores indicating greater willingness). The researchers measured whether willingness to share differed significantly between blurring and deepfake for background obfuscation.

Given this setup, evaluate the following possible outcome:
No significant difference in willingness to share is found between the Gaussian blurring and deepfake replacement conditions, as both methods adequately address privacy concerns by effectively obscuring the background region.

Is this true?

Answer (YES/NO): YES